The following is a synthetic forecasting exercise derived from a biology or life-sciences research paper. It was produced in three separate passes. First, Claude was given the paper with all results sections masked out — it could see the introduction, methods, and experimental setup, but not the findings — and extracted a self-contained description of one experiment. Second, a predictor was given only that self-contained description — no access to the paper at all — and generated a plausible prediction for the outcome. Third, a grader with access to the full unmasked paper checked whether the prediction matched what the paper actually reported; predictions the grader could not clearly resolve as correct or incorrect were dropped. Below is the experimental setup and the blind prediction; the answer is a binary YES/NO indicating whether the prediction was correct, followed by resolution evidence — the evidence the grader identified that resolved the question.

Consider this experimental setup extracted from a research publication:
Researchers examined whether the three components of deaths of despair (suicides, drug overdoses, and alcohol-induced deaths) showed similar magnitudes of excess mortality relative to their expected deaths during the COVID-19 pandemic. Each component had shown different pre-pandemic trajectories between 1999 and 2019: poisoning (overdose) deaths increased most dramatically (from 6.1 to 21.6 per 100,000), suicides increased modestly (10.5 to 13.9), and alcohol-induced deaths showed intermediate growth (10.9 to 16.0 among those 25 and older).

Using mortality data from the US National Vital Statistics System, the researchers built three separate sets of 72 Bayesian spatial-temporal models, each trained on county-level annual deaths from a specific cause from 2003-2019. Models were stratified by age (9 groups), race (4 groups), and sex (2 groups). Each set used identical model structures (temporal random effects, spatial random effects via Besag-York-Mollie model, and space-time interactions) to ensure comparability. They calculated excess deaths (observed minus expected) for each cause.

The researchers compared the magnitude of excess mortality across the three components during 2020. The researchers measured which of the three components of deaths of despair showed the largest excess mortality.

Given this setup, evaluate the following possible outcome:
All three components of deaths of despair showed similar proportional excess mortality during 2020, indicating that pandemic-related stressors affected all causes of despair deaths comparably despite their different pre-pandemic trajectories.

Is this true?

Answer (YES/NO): NO